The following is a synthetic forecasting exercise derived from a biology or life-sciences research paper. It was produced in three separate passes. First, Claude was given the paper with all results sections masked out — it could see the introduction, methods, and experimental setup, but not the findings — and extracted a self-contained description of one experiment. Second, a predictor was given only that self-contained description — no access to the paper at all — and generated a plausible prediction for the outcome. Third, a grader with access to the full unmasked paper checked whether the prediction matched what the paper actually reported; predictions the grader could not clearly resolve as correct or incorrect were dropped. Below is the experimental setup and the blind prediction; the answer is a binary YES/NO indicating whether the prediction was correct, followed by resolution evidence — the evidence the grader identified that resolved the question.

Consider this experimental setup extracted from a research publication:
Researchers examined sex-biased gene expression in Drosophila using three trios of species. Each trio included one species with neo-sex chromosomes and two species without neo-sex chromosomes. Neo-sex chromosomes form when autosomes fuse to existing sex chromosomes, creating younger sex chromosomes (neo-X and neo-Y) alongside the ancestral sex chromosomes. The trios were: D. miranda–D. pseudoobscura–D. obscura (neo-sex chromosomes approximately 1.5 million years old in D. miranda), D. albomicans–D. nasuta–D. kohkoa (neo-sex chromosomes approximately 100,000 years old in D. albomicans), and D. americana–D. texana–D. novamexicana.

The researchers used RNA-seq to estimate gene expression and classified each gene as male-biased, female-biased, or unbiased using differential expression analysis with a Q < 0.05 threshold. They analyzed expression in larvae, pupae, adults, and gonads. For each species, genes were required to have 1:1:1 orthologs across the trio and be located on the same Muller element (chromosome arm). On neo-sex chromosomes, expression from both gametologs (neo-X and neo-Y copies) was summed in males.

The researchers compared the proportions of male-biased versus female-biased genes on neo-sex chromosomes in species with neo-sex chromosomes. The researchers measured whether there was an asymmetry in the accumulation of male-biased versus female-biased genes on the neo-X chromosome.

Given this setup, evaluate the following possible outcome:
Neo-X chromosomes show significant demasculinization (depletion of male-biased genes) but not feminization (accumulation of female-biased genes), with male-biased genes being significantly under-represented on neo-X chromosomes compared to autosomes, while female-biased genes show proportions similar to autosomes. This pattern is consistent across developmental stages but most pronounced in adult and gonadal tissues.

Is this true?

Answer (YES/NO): NO